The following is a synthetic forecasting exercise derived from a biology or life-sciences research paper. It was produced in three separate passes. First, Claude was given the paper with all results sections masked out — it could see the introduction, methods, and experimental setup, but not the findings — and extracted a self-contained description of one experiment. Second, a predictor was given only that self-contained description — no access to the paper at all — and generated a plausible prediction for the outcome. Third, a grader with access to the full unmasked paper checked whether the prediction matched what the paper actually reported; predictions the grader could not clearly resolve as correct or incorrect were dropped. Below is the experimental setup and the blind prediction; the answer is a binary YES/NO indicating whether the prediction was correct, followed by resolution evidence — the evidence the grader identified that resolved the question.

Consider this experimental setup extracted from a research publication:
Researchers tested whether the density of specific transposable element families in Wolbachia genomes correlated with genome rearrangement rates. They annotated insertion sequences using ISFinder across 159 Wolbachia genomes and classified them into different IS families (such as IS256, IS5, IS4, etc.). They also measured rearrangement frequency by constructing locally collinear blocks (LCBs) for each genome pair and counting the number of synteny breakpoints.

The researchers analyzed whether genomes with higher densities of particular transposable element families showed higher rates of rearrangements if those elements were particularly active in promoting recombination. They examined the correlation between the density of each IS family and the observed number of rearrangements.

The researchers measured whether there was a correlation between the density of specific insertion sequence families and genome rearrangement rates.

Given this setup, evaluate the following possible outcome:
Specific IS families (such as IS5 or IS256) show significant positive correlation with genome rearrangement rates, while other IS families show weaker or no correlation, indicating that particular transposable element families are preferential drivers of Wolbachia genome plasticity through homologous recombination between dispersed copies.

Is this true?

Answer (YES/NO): NO